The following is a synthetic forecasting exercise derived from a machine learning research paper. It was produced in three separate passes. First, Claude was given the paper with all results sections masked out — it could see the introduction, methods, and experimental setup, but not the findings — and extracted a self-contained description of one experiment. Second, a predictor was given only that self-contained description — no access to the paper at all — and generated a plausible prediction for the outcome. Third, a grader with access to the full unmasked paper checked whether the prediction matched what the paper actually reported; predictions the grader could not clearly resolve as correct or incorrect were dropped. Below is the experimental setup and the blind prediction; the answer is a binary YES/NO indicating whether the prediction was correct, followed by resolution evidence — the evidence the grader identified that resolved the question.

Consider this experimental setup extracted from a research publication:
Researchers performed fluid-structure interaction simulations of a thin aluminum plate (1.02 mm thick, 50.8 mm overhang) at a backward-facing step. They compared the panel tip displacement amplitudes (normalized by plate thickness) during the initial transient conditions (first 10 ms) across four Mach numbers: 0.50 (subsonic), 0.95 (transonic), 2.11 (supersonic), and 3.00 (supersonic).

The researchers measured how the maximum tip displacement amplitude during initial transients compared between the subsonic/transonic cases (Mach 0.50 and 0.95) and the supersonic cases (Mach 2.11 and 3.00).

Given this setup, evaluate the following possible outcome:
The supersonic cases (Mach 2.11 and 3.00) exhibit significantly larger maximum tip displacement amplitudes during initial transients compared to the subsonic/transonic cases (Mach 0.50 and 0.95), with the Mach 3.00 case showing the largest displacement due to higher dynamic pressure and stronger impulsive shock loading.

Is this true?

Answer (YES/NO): YES